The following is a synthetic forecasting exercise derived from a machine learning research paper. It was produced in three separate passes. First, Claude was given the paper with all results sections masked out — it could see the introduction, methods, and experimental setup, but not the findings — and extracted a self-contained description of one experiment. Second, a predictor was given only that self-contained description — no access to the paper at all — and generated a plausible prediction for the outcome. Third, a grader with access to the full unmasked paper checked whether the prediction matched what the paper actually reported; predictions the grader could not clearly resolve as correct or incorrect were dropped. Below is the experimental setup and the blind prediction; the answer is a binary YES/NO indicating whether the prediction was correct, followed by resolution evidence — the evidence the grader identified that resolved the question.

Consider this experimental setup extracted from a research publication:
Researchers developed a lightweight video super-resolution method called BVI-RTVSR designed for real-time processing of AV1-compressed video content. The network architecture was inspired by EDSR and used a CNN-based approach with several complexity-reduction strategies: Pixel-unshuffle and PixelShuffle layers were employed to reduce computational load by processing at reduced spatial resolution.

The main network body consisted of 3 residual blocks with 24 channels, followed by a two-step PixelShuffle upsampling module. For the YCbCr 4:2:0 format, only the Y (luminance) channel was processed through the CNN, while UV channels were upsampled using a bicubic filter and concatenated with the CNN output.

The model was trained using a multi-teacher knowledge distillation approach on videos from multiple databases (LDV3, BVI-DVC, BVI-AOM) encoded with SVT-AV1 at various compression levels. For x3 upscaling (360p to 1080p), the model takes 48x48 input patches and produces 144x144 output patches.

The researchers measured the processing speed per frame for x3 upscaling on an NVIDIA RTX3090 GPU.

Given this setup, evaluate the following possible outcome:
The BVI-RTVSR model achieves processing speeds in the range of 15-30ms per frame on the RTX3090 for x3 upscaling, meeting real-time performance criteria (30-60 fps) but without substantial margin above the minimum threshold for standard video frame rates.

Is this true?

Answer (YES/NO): NO